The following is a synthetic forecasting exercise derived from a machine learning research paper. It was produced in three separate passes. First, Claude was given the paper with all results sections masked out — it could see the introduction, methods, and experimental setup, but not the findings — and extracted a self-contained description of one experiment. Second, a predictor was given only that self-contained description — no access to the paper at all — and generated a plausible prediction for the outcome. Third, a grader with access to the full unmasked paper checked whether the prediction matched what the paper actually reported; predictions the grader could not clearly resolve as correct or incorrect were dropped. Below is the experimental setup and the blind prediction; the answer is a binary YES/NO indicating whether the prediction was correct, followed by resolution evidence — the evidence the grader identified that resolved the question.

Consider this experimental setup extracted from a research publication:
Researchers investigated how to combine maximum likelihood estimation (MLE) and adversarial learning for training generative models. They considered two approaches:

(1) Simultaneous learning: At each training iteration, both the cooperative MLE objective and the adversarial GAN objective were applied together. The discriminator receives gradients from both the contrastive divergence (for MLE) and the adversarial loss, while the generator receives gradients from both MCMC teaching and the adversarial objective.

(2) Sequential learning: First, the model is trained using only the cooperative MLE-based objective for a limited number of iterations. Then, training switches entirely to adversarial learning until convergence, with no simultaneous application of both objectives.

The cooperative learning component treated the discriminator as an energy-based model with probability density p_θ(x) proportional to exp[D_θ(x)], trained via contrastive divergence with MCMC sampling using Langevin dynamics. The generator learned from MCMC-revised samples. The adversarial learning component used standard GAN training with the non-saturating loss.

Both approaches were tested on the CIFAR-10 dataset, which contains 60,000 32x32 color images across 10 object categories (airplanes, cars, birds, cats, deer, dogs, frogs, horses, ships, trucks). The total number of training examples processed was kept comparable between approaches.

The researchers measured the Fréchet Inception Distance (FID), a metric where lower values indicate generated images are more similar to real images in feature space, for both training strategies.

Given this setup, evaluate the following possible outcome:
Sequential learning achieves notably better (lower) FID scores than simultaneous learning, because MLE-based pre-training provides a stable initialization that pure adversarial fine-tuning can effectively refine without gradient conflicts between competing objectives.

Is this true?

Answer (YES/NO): YES